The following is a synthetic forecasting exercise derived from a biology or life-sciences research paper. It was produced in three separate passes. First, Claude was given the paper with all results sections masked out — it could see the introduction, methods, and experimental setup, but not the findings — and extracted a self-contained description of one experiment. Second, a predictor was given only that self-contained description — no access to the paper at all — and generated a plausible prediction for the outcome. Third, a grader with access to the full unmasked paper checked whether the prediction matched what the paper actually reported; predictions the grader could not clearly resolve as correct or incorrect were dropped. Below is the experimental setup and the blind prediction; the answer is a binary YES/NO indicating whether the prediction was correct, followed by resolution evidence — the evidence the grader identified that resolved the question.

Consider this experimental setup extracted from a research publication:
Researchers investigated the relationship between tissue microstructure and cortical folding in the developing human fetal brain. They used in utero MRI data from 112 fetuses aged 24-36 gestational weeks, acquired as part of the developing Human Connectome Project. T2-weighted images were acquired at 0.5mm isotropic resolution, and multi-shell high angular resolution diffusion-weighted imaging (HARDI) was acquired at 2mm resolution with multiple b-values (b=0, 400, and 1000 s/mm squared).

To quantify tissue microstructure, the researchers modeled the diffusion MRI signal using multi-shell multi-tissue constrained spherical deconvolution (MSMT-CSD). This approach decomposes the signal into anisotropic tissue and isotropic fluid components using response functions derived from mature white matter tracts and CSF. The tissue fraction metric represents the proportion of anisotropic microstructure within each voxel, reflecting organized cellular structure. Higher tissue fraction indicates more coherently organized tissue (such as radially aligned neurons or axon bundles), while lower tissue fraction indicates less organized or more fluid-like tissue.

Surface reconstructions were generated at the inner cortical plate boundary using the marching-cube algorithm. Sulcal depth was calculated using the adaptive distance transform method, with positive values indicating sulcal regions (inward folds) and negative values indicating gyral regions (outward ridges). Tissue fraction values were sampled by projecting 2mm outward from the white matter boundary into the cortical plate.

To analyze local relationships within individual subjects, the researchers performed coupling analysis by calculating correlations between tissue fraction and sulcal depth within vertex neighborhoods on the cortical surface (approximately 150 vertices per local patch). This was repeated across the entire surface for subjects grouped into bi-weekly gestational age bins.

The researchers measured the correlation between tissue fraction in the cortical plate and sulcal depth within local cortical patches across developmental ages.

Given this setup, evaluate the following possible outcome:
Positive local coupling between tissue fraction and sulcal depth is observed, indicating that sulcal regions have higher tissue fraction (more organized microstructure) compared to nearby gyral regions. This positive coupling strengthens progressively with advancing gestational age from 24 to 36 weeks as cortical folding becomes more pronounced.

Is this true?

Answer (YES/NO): NO